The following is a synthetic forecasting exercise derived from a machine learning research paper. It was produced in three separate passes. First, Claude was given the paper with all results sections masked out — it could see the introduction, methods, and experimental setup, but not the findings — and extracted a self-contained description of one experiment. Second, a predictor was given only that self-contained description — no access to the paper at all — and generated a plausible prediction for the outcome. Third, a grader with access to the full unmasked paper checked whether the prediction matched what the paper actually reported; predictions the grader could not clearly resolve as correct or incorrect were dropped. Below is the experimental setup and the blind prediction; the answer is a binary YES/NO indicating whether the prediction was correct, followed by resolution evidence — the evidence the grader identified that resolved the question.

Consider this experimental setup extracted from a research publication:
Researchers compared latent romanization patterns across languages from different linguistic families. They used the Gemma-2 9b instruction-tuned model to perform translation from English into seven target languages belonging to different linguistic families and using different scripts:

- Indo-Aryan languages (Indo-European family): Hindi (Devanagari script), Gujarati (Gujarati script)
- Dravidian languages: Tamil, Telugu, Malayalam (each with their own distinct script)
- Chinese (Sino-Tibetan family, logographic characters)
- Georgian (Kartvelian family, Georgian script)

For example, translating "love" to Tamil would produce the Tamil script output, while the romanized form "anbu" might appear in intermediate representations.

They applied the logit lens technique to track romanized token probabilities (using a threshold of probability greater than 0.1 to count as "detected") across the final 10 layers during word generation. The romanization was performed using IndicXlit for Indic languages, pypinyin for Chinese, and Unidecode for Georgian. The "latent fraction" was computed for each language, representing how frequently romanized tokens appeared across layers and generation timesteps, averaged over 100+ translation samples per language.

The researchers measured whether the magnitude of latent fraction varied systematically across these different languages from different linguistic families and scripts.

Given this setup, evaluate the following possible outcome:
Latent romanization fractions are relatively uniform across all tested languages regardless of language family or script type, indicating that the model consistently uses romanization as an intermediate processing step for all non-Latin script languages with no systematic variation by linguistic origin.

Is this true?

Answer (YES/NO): NO